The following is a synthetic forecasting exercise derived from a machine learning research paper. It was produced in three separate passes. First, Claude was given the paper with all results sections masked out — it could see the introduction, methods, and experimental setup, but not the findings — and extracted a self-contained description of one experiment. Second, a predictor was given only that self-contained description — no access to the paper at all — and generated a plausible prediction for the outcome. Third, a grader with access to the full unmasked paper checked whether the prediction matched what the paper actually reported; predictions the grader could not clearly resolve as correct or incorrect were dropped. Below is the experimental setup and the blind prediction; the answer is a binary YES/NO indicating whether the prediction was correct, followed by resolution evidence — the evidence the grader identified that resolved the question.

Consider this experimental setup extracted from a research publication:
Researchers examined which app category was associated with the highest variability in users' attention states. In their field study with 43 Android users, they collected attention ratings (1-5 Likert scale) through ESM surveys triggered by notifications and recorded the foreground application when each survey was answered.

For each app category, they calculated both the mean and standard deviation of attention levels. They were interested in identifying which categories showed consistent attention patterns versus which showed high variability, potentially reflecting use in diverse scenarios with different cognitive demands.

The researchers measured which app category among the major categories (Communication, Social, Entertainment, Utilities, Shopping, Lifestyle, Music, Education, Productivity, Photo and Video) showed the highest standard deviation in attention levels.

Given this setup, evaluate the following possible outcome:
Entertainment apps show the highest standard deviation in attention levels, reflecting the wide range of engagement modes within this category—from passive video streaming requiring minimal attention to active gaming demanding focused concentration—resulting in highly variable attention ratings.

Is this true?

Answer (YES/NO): NO